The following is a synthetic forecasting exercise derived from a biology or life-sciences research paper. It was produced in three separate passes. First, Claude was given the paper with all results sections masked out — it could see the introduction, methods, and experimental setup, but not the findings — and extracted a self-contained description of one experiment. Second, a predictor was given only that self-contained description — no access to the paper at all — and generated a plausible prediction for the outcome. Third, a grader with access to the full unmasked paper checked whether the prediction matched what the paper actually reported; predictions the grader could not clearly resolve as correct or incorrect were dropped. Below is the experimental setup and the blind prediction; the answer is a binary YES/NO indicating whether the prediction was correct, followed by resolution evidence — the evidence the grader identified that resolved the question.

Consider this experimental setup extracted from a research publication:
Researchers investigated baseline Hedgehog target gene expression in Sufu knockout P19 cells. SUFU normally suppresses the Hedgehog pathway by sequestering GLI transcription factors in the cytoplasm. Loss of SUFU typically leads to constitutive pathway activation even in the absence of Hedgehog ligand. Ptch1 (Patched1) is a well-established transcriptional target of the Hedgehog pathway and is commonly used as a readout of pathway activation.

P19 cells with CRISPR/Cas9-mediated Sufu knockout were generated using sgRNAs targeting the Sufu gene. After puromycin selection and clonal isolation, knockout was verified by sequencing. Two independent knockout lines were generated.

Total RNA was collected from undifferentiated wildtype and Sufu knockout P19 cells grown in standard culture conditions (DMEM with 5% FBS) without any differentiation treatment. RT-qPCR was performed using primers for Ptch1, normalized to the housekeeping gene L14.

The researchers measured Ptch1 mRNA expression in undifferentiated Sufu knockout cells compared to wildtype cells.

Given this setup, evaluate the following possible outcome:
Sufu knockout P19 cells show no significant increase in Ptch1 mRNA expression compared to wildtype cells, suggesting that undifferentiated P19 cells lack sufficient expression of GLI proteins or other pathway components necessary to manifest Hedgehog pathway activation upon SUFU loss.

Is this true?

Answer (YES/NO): NO